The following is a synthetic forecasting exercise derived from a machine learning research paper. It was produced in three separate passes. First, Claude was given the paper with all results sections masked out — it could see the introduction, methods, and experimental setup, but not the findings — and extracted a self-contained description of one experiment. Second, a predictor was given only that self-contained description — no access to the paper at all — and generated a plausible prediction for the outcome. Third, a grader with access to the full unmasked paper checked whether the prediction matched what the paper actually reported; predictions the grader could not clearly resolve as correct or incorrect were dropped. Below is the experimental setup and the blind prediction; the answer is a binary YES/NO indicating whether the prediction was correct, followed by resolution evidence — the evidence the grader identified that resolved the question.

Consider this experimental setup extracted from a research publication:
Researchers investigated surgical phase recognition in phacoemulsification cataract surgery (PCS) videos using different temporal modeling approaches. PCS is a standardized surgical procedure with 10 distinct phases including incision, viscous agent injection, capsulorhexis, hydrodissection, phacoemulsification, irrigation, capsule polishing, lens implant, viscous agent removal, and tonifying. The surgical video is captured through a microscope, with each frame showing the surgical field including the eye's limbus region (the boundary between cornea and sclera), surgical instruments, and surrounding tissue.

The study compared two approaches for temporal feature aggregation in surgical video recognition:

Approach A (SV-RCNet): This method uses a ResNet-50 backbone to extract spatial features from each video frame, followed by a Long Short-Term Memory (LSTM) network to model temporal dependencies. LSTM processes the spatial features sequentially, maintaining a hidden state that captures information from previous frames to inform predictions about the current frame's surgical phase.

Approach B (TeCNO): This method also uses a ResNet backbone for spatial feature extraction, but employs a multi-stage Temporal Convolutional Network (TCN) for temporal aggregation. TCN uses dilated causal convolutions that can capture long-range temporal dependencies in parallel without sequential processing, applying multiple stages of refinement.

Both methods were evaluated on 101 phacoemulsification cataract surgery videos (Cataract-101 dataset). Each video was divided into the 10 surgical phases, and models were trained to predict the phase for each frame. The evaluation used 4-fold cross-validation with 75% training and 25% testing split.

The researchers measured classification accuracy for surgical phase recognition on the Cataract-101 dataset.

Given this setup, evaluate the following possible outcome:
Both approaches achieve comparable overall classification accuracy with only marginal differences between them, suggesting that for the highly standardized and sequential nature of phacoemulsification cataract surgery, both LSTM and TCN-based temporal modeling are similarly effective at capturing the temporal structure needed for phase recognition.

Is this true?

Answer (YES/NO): NO